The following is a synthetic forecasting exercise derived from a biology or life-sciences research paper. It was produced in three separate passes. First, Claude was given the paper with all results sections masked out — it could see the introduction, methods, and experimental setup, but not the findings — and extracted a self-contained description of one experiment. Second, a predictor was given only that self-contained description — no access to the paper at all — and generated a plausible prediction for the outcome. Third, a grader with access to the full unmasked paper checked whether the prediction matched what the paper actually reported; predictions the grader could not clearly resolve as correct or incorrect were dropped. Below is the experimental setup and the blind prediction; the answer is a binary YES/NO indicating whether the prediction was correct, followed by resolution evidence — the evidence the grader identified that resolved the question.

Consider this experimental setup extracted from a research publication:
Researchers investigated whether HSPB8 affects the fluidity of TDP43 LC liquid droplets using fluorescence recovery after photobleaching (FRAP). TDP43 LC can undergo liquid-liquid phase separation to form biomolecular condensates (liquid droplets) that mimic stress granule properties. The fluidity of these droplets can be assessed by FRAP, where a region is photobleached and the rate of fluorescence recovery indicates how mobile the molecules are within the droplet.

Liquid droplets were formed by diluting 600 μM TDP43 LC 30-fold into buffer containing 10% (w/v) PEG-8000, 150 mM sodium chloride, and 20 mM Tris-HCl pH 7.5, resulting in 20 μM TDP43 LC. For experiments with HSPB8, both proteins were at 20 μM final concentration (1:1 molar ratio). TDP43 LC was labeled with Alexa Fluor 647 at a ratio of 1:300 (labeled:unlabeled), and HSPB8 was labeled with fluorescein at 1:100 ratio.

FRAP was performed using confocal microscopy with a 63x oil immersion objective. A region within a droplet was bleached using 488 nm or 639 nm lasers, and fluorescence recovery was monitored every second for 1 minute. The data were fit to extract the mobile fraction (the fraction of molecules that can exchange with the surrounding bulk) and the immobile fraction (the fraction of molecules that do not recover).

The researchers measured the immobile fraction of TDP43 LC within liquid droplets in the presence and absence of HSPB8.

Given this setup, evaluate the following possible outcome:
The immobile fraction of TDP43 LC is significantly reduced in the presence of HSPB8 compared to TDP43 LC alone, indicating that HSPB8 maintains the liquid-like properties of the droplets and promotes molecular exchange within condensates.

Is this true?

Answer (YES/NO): NO